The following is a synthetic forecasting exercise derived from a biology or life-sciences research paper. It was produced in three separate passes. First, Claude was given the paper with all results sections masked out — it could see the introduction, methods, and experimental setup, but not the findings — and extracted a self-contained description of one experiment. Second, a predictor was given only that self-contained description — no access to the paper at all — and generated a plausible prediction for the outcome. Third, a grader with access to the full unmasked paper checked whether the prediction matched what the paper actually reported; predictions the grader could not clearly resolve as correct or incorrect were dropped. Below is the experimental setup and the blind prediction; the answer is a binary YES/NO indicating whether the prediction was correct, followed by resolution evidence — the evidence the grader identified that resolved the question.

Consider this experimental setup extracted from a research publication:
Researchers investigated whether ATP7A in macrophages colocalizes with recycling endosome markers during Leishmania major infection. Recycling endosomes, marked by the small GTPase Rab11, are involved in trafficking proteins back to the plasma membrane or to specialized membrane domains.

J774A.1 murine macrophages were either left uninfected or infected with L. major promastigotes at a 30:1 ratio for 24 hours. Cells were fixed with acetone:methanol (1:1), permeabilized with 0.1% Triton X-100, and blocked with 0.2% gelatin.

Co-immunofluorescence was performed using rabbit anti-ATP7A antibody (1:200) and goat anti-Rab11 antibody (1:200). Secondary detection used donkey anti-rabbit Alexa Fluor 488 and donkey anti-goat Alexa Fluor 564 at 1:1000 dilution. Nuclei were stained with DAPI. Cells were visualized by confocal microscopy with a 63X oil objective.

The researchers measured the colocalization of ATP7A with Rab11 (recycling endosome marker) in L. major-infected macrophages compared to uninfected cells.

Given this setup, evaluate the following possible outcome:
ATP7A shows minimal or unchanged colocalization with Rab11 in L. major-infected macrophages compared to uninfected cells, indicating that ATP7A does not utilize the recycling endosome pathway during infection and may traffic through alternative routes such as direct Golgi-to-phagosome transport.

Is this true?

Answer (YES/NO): NO